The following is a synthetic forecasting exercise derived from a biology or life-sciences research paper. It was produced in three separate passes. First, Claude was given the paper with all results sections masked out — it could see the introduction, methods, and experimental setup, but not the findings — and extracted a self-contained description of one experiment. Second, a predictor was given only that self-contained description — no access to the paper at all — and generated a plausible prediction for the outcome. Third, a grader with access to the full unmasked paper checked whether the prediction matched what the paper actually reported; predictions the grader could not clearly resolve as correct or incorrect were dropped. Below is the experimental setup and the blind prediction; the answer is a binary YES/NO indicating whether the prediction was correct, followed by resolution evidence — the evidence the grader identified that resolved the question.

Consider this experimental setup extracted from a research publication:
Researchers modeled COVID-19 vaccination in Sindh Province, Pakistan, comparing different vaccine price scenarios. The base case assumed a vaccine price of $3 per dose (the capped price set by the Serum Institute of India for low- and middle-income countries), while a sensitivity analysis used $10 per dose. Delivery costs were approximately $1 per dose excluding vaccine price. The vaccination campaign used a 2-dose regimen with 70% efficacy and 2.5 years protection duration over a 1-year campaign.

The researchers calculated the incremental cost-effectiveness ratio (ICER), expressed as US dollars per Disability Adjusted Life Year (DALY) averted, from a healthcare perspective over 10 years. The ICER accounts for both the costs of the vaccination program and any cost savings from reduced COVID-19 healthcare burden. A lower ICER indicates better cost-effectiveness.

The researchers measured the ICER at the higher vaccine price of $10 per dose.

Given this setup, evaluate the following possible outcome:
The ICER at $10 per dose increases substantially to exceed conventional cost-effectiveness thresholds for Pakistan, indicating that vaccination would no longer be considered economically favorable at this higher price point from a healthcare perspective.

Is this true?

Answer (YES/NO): YES